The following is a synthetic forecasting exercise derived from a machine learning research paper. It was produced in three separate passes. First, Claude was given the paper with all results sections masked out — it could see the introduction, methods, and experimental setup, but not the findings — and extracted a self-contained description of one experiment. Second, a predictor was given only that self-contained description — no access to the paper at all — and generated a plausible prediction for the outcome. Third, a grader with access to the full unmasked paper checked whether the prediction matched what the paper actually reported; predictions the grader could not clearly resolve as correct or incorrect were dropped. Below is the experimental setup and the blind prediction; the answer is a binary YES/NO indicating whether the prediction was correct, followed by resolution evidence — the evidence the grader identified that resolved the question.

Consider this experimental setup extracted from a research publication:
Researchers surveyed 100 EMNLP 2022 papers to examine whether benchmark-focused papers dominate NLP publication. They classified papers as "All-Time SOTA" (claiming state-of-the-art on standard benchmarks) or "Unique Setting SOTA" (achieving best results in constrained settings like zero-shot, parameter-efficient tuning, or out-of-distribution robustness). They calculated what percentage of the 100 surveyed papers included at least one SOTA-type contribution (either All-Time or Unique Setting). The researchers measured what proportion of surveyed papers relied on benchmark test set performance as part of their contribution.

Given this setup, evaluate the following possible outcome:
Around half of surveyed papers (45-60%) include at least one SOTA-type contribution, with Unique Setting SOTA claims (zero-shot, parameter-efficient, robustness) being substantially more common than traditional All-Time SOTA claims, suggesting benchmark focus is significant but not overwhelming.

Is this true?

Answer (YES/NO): NO